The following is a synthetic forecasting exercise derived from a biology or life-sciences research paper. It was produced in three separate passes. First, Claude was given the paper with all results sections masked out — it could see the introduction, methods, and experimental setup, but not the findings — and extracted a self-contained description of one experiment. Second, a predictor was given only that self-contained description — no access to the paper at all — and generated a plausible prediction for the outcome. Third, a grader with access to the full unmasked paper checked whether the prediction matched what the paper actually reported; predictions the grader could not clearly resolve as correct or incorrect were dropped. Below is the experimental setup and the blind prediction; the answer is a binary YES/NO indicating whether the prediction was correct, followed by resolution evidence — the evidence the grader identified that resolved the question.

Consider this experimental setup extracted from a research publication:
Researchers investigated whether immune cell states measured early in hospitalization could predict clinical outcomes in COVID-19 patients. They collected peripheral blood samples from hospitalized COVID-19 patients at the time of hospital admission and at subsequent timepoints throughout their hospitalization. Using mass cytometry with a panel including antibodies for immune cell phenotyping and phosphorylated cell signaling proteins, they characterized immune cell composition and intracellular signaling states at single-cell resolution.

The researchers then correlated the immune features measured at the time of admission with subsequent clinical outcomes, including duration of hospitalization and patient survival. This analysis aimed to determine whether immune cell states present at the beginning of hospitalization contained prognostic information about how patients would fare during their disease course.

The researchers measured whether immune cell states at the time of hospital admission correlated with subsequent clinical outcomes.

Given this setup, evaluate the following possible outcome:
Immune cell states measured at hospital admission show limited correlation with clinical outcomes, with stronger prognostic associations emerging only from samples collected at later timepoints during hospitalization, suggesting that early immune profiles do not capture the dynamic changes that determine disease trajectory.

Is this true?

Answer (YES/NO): NO